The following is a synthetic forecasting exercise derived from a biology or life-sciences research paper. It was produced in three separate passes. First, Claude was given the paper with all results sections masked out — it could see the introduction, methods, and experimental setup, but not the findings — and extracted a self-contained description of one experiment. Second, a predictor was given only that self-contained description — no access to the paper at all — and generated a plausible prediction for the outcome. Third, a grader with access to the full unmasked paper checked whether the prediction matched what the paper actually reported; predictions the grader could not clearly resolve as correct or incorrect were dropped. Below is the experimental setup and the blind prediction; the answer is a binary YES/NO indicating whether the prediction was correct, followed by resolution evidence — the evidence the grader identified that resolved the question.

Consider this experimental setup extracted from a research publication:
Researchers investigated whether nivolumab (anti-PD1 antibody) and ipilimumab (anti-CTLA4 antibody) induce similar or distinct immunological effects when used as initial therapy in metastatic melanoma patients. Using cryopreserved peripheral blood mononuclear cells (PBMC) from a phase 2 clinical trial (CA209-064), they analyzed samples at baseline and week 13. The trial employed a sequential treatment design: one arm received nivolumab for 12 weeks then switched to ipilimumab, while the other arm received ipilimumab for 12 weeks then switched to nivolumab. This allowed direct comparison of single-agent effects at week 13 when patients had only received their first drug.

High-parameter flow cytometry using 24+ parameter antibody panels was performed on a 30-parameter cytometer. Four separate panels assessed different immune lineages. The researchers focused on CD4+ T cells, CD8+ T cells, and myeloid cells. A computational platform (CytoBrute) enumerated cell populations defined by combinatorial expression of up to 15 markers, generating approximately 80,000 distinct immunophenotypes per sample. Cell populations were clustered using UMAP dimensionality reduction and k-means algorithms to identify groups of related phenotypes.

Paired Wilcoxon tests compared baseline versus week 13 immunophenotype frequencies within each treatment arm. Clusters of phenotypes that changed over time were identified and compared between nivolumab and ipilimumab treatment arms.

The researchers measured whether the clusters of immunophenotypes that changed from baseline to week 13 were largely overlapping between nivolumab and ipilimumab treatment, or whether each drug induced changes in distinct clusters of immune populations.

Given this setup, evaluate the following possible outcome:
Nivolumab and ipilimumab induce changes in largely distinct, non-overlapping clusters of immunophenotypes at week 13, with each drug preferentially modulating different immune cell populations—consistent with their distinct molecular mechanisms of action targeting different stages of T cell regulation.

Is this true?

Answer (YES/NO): YES